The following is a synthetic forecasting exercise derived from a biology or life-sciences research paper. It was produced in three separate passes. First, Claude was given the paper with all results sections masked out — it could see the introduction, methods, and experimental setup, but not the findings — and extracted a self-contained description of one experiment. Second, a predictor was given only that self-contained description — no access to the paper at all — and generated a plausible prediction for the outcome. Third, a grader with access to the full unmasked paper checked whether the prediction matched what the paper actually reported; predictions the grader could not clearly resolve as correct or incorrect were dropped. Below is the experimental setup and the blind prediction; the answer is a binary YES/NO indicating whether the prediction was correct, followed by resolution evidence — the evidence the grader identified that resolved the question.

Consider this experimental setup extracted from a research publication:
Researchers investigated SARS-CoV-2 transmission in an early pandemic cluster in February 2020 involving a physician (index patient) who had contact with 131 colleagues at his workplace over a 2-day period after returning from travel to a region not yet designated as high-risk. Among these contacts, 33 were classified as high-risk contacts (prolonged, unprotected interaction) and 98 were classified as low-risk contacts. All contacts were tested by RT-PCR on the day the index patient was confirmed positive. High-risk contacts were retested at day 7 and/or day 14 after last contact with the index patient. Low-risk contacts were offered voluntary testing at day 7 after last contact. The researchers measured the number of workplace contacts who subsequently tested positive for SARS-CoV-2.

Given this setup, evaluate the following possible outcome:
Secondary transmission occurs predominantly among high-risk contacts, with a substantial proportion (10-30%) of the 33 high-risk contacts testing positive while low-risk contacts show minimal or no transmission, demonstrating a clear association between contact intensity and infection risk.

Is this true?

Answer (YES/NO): NO